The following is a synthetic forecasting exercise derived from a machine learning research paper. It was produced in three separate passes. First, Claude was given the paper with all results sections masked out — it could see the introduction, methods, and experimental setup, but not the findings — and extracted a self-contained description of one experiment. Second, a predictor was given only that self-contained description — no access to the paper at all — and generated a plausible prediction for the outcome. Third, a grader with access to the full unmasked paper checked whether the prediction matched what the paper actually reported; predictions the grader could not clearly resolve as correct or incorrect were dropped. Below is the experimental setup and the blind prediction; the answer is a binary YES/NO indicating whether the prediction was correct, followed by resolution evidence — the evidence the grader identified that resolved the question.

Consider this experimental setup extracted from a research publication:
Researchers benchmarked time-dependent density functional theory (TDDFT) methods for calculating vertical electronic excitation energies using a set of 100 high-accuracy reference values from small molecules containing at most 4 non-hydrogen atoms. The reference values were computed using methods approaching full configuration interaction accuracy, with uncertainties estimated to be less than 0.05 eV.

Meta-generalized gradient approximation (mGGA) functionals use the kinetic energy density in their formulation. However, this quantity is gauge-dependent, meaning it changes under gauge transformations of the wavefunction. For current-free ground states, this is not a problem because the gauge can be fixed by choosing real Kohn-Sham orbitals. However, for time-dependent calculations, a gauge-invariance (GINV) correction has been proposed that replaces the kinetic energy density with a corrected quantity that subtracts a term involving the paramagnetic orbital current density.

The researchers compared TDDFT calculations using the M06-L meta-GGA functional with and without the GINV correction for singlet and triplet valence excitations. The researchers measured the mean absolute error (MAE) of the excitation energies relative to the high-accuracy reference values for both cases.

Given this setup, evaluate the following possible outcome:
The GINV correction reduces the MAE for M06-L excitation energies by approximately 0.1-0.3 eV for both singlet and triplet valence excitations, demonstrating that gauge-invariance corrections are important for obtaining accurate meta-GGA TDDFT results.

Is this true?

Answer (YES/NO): NO